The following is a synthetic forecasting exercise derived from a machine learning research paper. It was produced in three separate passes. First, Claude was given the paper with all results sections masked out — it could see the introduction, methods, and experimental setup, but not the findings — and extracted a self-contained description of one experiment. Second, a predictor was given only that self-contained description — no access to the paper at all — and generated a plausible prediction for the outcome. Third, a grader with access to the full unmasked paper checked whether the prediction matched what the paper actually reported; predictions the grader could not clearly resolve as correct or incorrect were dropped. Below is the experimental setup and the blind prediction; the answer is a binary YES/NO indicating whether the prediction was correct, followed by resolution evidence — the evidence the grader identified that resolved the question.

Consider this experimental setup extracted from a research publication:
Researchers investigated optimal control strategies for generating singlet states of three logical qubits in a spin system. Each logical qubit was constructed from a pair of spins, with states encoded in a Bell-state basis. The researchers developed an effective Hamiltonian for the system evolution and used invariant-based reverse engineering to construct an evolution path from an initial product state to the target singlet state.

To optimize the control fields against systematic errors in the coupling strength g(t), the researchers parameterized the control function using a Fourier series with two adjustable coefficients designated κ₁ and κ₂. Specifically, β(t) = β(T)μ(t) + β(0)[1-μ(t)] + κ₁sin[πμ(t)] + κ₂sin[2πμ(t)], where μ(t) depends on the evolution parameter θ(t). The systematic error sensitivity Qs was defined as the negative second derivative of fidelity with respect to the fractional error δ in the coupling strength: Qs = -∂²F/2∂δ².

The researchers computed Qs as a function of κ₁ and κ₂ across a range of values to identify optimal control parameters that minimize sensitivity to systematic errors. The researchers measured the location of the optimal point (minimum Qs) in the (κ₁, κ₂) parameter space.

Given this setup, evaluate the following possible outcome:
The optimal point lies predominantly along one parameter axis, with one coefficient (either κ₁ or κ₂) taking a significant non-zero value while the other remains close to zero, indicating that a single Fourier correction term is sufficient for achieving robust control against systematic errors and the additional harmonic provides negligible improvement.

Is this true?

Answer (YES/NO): NO